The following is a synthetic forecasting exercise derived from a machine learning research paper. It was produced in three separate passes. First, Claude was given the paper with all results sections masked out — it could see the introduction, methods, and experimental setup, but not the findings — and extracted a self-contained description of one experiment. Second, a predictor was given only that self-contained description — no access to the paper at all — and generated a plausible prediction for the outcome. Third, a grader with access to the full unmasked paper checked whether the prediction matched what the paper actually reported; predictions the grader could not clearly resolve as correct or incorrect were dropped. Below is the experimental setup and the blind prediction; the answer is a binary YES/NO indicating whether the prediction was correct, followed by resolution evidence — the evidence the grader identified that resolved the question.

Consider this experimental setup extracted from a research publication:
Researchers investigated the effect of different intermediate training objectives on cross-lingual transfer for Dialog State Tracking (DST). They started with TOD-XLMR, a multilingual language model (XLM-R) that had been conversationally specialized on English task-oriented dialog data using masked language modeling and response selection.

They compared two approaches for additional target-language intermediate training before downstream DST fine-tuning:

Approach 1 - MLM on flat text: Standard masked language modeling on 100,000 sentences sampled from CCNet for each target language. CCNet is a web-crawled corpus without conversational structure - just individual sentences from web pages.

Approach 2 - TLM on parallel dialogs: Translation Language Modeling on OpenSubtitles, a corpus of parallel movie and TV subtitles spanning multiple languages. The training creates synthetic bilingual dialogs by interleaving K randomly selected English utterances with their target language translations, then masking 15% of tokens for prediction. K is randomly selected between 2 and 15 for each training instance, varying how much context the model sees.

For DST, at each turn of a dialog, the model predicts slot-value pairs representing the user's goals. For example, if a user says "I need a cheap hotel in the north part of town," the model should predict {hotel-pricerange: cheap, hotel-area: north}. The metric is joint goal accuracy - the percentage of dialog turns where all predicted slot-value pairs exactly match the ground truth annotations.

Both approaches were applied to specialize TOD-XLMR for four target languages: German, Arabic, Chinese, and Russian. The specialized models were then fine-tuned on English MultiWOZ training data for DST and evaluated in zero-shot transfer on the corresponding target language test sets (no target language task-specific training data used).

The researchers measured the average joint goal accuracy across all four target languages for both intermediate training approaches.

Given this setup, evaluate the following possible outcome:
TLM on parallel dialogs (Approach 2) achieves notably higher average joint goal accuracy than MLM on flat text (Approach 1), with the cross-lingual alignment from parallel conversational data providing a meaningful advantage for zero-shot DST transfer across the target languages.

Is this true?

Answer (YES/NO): YES